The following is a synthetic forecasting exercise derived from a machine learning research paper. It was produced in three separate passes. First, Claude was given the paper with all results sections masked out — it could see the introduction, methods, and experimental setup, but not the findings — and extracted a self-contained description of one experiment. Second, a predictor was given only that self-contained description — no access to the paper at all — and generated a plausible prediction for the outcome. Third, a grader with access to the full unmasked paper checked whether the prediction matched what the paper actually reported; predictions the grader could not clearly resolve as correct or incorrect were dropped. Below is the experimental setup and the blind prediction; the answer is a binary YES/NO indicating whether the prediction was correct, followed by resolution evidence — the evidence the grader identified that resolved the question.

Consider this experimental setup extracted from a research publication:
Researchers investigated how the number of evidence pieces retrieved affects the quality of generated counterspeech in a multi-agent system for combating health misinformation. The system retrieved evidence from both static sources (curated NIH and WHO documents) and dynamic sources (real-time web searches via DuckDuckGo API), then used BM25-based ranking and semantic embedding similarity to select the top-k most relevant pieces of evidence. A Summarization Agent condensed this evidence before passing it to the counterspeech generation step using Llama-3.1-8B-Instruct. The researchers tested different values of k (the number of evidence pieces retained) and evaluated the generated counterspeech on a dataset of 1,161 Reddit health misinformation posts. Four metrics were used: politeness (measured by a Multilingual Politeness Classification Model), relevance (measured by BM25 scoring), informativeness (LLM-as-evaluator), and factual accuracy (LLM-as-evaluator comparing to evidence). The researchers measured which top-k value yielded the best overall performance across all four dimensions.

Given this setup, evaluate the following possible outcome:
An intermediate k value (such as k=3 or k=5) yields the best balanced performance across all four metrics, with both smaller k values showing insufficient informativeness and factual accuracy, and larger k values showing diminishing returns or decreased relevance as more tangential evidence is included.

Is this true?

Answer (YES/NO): NO